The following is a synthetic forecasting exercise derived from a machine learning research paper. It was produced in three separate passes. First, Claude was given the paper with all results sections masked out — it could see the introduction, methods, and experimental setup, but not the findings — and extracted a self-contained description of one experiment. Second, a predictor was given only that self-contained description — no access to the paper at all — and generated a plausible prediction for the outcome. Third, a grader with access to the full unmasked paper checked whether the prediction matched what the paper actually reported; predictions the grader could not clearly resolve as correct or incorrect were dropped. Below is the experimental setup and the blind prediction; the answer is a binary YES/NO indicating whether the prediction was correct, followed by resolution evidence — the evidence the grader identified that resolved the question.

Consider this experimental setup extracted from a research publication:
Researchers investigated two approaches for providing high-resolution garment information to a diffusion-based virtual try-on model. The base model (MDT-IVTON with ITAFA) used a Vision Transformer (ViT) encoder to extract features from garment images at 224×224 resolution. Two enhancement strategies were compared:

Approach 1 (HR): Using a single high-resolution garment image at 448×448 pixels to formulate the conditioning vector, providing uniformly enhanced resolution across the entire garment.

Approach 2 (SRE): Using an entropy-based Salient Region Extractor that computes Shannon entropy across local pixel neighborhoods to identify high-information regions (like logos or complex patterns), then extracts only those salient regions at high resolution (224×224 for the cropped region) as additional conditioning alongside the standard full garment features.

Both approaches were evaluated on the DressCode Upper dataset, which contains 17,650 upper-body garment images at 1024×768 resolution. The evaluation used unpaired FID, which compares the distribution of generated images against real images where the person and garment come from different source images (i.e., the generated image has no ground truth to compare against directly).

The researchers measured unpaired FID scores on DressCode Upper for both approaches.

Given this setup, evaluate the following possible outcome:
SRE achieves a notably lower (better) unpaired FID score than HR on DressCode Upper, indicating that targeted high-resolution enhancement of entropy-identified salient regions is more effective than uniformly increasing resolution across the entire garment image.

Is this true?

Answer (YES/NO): YES